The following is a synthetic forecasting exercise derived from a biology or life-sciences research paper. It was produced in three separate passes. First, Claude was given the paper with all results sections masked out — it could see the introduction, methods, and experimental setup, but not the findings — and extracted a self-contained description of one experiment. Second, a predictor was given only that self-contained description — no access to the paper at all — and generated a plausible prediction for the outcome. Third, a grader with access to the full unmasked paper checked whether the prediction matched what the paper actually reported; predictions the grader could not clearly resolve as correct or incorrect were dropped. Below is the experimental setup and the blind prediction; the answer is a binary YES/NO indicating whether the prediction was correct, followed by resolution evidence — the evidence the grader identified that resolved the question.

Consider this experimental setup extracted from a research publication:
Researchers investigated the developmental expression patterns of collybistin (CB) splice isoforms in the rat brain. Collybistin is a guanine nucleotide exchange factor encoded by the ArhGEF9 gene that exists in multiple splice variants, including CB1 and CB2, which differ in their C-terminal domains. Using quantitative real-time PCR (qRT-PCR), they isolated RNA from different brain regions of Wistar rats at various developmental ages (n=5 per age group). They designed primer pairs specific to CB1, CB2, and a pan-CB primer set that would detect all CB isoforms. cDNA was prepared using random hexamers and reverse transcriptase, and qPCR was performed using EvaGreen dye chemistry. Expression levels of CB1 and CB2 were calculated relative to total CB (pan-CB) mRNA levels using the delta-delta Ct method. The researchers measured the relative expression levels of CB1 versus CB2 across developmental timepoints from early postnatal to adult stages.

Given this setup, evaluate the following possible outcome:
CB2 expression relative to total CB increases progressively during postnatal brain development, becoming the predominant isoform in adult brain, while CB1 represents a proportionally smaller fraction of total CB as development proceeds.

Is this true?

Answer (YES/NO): NO